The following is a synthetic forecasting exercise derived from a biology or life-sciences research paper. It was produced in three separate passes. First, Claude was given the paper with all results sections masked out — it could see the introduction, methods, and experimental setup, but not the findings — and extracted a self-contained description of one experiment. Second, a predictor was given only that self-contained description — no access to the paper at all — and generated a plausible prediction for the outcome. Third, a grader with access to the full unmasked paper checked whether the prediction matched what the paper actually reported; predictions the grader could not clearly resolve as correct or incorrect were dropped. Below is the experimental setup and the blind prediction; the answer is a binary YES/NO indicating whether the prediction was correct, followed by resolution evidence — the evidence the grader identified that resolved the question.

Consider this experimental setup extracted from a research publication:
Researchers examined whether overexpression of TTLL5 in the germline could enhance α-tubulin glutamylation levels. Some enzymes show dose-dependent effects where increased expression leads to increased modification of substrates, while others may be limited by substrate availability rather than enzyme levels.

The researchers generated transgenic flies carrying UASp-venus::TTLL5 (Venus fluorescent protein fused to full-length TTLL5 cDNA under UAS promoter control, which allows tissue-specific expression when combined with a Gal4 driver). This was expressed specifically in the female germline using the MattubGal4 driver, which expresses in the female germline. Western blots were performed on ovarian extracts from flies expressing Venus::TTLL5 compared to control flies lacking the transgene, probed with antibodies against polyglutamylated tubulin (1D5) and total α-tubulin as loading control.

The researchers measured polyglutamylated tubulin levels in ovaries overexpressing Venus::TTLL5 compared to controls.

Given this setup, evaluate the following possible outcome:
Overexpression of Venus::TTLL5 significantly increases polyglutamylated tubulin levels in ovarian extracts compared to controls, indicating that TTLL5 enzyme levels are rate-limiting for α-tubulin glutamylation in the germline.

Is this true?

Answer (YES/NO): YES